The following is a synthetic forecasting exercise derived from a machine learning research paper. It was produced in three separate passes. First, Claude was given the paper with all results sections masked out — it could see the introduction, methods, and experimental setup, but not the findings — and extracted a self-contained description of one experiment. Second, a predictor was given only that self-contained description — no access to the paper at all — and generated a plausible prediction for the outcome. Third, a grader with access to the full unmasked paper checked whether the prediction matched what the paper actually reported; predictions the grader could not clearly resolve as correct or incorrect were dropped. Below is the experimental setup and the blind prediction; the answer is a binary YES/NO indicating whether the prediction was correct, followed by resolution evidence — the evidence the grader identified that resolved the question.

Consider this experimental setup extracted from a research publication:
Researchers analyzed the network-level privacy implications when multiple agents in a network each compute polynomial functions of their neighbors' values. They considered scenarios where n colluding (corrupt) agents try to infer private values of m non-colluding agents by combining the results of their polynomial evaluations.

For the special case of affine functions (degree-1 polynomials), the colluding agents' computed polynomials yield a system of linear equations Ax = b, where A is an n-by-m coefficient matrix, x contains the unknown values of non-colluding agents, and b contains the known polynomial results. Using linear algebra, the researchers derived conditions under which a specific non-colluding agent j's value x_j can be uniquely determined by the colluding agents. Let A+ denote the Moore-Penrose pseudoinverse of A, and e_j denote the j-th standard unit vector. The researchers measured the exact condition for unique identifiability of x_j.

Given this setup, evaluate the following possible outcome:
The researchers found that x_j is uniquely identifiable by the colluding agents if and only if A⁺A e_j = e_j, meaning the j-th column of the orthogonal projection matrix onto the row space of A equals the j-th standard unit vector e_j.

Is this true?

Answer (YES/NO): YES